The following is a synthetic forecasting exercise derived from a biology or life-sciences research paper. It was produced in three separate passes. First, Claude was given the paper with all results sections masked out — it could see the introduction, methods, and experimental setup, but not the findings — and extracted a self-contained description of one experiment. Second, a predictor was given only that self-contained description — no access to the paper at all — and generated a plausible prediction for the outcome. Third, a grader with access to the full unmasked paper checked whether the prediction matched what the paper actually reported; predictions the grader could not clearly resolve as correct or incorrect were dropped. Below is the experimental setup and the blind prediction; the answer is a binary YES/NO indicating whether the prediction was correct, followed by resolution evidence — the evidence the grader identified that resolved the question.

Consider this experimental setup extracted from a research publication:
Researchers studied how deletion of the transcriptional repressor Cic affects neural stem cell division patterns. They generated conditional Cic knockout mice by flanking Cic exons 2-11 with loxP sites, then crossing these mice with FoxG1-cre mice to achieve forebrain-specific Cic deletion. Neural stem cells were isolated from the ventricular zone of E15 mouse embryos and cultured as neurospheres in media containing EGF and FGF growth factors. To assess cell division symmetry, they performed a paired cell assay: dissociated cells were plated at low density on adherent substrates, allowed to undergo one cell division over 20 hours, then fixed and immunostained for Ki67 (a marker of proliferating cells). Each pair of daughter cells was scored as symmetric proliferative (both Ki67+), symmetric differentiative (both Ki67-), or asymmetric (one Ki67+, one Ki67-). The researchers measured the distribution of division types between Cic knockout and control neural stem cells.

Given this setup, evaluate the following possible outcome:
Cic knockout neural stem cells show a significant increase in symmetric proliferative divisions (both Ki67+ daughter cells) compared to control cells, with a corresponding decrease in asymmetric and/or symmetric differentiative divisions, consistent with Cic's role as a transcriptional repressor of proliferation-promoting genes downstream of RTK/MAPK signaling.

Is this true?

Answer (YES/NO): YES